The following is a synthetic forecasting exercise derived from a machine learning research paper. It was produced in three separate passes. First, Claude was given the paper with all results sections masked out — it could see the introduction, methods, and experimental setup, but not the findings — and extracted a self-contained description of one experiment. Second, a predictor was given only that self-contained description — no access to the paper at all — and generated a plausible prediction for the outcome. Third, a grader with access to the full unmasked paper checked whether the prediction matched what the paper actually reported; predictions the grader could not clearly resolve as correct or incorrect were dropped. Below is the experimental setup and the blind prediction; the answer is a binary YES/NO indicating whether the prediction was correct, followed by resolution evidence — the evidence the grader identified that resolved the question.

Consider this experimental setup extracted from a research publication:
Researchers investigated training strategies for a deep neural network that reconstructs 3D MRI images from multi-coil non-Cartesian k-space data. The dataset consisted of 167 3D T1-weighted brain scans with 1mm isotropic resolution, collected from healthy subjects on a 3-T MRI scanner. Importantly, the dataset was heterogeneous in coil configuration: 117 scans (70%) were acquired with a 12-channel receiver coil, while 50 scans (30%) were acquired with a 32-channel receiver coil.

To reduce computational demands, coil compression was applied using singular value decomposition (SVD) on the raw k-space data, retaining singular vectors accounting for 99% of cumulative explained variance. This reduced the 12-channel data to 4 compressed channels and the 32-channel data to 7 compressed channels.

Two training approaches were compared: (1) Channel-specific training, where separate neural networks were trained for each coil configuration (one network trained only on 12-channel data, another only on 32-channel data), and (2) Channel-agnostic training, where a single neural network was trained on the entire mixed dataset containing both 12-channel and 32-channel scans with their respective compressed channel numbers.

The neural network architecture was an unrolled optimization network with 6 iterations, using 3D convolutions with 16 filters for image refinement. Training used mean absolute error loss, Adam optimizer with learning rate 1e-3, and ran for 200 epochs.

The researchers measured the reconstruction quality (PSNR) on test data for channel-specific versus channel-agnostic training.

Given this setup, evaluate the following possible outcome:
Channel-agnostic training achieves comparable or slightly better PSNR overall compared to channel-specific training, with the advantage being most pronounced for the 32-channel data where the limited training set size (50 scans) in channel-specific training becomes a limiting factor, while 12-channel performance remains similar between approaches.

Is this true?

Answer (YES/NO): YES